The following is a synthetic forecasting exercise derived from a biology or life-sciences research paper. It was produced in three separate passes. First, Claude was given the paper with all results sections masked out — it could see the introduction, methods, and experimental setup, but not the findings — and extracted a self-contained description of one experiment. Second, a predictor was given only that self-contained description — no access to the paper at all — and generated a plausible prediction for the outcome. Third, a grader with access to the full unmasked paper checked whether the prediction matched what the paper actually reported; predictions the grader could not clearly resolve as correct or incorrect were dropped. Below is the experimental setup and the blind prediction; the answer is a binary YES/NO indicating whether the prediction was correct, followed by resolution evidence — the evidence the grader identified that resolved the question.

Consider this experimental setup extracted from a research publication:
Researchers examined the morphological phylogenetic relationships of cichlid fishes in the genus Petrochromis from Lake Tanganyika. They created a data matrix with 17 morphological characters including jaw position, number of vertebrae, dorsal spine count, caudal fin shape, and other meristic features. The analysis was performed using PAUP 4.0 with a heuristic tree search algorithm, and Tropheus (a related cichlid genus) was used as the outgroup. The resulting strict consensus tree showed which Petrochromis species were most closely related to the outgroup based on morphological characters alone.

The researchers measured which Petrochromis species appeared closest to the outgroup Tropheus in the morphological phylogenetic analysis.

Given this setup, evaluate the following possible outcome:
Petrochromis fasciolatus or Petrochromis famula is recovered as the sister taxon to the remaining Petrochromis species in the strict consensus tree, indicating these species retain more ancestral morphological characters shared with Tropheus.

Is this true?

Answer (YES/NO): NO